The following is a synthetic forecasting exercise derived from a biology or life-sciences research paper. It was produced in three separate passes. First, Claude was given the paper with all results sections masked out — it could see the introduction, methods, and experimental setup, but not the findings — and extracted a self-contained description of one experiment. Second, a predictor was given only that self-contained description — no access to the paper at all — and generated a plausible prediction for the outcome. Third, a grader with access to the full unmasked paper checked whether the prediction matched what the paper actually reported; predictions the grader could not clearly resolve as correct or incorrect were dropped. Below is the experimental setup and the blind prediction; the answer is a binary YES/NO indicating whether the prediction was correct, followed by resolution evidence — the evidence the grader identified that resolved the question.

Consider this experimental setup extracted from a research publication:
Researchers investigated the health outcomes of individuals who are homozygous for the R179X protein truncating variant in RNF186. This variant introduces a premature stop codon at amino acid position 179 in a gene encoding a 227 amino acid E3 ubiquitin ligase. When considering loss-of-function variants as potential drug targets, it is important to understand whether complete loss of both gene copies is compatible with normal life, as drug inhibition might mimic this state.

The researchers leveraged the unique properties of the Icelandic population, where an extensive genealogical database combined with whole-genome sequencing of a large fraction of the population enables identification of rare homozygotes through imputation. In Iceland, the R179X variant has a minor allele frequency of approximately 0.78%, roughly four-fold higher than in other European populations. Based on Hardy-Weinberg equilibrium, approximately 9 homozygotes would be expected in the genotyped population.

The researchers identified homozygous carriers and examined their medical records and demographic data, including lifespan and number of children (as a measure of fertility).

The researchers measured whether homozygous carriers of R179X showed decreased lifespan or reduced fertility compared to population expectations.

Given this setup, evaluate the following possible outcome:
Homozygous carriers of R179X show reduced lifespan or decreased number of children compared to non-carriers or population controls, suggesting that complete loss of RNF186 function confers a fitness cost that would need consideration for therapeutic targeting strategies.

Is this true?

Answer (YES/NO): NO